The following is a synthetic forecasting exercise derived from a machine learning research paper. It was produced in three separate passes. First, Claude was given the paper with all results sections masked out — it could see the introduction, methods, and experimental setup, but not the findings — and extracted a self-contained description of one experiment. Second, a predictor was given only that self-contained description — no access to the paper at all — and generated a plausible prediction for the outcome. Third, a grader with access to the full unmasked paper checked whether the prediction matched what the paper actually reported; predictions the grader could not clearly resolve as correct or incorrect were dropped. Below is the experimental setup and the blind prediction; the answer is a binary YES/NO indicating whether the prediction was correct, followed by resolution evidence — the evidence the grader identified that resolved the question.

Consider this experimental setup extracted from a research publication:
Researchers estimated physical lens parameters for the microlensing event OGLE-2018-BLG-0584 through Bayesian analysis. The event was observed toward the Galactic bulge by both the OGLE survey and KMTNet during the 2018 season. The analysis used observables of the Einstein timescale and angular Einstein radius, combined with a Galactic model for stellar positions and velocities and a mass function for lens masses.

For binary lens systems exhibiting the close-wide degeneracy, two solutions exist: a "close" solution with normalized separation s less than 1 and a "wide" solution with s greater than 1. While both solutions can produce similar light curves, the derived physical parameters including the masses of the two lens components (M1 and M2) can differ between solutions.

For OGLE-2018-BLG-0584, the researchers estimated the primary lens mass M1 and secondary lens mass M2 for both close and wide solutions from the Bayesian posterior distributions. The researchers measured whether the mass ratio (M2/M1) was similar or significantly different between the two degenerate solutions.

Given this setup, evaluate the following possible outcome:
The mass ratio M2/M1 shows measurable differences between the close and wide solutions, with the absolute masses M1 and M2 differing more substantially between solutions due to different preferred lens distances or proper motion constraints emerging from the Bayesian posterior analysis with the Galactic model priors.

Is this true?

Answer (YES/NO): YES